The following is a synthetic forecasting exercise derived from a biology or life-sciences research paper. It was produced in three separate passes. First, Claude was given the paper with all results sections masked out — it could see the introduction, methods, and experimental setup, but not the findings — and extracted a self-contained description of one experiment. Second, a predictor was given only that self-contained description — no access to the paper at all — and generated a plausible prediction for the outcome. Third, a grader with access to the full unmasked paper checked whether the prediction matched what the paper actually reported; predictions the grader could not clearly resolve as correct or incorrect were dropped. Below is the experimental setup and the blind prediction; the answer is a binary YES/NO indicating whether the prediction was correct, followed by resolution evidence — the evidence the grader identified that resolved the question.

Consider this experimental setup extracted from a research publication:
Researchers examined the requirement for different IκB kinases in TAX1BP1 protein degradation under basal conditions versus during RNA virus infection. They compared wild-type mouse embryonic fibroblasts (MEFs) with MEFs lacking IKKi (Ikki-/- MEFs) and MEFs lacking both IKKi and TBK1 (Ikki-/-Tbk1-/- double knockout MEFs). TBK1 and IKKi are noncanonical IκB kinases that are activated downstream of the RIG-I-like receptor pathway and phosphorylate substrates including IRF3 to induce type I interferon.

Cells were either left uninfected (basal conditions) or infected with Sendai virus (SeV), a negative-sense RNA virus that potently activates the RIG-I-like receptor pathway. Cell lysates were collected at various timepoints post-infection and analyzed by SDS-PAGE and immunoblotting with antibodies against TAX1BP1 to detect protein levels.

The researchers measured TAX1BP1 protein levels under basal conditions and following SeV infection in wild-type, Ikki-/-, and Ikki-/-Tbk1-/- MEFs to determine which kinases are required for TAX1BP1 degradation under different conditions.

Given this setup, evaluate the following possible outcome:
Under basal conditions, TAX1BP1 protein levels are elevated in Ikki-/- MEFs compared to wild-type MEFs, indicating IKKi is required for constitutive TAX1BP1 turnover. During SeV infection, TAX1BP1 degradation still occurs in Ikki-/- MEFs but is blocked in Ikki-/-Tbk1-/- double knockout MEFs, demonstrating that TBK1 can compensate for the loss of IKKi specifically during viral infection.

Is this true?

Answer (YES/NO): NO